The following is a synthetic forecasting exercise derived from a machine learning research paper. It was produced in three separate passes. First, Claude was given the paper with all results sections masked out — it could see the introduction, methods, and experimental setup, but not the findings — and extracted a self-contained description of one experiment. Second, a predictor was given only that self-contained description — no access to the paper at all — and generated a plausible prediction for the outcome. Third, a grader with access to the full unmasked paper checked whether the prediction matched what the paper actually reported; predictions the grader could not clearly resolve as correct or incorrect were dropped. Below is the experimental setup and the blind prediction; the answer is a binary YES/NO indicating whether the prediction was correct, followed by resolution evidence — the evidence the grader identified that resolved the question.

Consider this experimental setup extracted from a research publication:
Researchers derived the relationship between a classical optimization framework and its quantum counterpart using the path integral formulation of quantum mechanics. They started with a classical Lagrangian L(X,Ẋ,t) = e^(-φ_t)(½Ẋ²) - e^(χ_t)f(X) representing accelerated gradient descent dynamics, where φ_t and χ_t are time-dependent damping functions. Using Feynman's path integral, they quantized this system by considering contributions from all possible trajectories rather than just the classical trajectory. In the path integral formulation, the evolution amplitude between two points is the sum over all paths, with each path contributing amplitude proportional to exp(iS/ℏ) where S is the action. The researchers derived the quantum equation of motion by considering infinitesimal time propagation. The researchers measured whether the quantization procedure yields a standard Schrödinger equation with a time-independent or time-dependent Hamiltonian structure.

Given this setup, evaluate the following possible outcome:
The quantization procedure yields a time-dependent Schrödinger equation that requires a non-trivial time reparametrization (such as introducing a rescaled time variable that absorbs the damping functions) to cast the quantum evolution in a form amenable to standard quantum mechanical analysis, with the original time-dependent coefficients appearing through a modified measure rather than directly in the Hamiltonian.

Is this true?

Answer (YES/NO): NO